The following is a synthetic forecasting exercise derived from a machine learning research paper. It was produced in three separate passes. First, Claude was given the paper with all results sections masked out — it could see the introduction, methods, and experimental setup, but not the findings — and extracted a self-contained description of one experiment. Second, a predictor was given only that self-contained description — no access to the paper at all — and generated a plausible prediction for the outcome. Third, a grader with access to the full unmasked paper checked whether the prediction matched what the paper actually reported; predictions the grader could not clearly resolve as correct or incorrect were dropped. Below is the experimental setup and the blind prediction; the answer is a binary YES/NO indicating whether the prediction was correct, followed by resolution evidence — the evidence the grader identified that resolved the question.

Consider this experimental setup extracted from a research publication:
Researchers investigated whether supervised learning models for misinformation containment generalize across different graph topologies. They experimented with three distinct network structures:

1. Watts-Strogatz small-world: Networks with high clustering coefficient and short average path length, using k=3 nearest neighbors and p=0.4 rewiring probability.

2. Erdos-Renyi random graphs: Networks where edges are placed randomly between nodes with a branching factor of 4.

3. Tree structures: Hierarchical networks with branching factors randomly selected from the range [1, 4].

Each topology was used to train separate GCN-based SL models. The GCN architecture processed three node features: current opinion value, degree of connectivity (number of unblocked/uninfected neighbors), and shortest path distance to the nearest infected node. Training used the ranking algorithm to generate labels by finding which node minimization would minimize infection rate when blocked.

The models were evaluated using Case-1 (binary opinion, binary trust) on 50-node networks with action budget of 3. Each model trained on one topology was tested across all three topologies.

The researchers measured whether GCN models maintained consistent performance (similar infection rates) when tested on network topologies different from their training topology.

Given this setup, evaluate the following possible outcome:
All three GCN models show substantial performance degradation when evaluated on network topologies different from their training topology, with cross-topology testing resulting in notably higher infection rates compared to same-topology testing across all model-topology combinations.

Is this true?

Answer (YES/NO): NO